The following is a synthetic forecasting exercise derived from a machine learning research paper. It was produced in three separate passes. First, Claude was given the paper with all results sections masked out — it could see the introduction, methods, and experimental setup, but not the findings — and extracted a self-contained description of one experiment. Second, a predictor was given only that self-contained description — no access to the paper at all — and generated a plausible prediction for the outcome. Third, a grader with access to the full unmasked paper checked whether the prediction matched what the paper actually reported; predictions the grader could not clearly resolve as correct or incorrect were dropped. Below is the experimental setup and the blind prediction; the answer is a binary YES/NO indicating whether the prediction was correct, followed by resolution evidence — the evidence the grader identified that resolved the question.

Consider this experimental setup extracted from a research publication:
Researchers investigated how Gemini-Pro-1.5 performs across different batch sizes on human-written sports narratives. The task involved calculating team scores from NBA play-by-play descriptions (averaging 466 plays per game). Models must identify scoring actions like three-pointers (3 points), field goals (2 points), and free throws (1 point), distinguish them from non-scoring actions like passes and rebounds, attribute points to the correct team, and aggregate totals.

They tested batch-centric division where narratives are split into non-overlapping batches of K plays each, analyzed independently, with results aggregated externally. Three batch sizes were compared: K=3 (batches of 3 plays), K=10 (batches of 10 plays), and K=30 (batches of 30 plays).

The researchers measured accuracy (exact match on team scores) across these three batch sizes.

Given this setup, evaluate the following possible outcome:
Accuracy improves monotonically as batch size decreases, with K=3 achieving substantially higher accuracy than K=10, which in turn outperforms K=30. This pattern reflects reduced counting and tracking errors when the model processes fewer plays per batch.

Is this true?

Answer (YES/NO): NO